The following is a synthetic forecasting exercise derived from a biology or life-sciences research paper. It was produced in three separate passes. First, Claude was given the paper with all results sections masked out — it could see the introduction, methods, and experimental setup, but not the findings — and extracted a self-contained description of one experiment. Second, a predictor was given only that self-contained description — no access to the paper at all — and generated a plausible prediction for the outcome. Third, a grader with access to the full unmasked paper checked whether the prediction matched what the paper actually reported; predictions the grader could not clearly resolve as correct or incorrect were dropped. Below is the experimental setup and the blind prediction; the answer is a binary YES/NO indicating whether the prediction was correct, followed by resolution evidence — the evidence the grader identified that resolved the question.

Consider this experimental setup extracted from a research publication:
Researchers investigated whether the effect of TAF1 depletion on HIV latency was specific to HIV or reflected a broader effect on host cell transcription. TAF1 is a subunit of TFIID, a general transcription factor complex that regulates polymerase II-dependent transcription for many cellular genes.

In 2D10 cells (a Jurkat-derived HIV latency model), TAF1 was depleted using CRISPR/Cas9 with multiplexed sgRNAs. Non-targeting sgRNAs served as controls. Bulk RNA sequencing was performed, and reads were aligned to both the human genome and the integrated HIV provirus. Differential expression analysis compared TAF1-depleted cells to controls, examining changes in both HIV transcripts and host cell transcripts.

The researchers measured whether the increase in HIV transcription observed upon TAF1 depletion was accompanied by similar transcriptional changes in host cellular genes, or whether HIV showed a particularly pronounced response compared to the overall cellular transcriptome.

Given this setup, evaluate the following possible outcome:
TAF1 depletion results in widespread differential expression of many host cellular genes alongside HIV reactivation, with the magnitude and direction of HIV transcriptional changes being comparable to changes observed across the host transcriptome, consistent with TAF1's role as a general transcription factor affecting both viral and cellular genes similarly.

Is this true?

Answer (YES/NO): NO